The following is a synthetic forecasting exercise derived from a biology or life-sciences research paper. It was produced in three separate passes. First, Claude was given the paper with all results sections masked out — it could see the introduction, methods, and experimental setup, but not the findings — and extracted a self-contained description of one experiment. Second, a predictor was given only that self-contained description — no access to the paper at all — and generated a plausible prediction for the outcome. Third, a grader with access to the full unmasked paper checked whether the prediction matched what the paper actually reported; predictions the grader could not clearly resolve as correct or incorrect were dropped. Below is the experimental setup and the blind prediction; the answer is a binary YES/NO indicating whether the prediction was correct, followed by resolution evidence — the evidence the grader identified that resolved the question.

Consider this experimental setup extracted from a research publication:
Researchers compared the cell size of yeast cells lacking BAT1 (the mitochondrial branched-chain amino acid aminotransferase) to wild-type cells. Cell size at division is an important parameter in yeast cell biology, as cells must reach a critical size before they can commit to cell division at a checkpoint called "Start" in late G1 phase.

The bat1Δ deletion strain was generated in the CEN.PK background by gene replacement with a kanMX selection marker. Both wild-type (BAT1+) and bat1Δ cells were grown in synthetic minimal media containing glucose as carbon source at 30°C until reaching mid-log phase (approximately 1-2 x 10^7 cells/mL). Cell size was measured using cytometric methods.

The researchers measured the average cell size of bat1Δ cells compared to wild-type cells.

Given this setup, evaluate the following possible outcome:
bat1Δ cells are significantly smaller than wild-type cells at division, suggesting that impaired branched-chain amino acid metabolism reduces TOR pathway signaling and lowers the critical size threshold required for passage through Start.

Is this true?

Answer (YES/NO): YES